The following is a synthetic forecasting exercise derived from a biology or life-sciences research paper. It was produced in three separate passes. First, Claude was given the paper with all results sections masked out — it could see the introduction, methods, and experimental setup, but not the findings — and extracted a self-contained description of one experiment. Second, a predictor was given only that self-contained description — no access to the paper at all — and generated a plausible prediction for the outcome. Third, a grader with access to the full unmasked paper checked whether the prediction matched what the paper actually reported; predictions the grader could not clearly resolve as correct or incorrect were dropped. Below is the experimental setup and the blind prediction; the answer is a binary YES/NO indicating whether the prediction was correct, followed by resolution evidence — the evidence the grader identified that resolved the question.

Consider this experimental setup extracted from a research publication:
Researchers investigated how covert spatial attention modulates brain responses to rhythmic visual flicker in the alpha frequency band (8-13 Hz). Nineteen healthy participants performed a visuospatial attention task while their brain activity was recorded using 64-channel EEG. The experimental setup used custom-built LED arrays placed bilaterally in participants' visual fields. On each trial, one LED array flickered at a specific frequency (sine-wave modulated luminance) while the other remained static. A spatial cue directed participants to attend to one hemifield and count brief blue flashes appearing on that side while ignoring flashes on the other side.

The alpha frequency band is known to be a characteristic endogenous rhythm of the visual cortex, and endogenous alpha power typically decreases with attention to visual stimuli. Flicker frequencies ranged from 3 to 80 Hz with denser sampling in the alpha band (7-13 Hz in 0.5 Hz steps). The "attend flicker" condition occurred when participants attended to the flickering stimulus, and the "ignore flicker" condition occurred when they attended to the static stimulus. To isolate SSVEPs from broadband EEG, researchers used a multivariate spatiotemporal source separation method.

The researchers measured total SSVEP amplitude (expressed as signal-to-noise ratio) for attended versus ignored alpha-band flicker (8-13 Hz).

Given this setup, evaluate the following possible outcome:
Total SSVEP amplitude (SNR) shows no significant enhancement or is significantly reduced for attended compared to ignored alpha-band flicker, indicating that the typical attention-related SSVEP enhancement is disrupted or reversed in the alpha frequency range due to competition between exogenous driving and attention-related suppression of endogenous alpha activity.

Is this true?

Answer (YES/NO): YES